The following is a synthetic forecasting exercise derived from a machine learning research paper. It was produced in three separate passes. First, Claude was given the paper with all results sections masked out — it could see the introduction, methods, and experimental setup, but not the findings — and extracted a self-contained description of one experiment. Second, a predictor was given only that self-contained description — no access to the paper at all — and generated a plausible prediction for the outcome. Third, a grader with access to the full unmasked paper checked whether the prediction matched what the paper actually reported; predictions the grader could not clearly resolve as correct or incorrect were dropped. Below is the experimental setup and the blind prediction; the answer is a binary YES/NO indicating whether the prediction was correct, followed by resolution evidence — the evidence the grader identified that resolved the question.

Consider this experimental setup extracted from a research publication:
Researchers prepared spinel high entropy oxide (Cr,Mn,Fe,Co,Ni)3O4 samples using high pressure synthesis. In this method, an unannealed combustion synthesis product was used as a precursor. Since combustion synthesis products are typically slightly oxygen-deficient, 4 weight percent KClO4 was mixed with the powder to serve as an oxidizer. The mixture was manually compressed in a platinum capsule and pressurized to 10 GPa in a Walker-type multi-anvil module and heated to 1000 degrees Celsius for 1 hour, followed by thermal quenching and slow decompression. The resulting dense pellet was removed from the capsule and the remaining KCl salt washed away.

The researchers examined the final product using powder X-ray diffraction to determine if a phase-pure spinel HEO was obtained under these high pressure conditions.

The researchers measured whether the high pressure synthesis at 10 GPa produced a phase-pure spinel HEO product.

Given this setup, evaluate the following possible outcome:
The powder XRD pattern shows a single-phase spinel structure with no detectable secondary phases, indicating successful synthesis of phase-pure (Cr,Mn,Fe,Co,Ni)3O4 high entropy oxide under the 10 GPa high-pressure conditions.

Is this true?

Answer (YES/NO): YES